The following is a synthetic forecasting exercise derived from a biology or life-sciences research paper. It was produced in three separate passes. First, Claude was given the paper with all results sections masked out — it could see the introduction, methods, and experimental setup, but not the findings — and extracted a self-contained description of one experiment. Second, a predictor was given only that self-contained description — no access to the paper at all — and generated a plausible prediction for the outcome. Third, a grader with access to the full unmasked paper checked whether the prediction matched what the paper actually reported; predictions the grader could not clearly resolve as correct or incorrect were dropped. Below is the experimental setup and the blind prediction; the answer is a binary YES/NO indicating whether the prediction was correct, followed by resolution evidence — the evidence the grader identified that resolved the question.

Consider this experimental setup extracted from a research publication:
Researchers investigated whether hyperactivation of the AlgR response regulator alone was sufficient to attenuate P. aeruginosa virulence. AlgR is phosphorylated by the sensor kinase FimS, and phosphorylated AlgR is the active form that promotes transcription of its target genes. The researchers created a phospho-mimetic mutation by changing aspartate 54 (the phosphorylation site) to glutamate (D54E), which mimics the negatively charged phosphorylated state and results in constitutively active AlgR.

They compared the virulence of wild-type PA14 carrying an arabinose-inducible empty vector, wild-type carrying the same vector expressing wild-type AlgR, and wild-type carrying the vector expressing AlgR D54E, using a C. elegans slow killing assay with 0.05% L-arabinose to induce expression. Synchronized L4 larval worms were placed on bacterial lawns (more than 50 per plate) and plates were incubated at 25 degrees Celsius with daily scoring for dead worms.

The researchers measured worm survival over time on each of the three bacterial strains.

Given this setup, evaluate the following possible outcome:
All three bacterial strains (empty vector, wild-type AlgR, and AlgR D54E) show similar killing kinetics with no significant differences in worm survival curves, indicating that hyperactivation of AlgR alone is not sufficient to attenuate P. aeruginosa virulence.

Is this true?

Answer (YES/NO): NO